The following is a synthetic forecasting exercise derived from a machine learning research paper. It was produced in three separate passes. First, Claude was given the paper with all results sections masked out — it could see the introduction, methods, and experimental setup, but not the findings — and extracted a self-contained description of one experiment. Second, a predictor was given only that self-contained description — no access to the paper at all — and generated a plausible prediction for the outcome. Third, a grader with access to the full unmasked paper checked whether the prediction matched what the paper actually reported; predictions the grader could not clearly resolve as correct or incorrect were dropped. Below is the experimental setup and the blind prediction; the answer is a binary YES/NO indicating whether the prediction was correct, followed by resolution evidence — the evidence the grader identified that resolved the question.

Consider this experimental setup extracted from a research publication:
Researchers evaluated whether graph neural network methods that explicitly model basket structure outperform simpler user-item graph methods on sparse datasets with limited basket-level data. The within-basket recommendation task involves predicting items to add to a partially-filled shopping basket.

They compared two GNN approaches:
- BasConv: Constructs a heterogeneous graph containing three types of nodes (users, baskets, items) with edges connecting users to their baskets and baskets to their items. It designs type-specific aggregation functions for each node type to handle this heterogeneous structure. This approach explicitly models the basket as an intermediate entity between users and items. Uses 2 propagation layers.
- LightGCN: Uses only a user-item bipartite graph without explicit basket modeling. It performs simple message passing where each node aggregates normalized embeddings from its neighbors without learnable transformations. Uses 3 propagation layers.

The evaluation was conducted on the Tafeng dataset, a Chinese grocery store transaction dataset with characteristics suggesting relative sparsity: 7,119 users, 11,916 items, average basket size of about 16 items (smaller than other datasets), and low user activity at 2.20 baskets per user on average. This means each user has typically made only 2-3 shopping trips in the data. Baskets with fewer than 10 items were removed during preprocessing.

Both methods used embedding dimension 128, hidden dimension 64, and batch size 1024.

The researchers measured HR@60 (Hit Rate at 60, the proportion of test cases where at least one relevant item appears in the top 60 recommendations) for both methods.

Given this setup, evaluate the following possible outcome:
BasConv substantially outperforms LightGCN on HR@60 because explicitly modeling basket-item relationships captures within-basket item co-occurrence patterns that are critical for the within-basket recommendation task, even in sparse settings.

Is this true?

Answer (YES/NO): NO